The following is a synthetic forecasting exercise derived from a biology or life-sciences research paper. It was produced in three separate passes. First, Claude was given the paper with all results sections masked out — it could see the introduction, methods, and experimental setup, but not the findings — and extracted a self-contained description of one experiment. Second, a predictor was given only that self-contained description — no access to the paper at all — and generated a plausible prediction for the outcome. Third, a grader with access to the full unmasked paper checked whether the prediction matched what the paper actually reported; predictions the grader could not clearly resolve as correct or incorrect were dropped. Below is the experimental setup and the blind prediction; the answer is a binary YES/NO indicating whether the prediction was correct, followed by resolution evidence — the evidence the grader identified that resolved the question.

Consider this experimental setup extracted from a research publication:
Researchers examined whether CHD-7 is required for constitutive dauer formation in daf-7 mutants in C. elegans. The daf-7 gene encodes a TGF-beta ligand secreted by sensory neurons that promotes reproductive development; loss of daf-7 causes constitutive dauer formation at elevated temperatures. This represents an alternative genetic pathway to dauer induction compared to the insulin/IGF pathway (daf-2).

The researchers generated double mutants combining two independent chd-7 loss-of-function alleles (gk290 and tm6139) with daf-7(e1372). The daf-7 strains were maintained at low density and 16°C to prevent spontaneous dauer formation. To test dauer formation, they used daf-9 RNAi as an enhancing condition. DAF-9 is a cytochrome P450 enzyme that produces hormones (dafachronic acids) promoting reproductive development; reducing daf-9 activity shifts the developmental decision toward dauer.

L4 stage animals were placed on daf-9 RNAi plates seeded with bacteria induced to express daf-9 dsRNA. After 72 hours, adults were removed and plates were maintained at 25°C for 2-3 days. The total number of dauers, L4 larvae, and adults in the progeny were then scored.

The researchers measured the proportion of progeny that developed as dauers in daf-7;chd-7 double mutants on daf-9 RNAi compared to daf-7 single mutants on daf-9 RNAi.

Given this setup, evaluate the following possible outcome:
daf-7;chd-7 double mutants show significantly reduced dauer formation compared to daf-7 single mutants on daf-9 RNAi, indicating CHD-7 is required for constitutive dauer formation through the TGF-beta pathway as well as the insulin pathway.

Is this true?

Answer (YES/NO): NO